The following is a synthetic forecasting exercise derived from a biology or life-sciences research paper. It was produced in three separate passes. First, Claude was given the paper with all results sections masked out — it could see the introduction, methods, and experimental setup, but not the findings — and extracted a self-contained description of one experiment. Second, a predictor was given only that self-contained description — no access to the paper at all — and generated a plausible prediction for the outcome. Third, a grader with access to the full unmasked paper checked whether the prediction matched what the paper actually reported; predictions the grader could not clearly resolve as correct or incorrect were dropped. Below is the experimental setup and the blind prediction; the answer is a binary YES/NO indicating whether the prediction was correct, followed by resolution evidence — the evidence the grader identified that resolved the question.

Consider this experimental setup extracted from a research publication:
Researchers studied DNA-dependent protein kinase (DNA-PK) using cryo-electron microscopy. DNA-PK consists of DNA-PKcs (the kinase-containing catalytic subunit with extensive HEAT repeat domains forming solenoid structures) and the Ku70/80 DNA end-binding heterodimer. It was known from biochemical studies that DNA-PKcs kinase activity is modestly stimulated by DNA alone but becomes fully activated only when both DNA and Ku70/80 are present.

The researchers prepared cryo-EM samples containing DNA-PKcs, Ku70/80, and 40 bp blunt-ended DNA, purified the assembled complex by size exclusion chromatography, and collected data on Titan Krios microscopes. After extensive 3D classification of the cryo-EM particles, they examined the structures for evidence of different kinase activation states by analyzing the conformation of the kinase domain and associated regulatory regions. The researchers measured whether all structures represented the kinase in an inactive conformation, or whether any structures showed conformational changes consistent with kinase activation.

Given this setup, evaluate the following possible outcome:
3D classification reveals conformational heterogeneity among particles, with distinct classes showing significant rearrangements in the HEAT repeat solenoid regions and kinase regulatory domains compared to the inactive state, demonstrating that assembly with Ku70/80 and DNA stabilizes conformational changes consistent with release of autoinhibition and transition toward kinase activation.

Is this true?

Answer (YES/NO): YES